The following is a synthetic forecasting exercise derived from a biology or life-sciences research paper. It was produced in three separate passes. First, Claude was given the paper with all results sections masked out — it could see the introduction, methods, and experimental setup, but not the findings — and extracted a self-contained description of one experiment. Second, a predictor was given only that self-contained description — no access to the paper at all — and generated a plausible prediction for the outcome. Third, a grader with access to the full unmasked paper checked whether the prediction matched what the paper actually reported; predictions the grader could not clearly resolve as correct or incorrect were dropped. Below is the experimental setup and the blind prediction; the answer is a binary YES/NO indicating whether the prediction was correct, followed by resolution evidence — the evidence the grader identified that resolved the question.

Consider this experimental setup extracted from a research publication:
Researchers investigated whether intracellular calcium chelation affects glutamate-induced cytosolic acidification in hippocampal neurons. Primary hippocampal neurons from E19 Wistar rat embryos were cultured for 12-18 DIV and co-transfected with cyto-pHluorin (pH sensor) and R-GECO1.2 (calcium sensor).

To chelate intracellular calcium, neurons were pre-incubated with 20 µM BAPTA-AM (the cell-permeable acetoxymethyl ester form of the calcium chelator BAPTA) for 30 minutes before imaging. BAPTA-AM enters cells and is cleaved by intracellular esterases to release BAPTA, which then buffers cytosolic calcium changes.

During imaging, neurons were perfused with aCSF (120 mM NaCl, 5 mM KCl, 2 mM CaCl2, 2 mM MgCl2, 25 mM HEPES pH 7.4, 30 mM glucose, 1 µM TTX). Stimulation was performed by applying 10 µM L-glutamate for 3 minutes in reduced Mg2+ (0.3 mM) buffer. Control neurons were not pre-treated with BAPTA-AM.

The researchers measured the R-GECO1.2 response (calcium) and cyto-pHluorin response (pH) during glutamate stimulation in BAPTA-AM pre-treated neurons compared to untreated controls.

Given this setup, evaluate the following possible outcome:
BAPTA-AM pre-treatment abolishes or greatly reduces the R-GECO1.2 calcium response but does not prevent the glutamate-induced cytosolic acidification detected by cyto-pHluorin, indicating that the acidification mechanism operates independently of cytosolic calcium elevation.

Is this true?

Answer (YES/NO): YES